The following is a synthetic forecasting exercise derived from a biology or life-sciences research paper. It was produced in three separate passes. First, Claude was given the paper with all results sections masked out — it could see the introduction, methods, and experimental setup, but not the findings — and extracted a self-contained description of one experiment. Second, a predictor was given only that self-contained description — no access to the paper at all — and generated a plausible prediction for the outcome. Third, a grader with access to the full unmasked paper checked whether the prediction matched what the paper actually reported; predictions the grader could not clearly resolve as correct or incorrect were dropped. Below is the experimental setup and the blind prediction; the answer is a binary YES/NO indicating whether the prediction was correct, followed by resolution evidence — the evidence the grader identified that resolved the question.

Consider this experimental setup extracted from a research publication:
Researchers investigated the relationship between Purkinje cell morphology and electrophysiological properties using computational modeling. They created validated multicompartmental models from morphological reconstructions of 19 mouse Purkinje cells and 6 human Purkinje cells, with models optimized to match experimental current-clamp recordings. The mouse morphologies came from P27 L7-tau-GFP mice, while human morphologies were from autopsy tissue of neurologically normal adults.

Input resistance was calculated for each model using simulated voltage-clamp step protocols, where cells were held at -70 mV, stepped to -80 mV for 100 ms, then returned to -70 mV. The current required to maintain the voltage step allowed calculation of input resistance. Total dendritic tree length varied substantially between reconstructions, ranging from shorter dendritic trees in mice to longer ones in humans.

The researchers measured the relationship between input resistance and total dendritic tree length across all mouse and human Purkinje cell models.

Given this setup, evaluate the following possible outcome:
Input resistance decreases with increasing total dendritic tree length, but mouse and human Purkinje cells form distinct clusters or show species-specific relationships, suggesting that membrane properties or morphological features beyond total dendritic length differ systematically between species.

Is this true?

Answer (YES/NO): NO